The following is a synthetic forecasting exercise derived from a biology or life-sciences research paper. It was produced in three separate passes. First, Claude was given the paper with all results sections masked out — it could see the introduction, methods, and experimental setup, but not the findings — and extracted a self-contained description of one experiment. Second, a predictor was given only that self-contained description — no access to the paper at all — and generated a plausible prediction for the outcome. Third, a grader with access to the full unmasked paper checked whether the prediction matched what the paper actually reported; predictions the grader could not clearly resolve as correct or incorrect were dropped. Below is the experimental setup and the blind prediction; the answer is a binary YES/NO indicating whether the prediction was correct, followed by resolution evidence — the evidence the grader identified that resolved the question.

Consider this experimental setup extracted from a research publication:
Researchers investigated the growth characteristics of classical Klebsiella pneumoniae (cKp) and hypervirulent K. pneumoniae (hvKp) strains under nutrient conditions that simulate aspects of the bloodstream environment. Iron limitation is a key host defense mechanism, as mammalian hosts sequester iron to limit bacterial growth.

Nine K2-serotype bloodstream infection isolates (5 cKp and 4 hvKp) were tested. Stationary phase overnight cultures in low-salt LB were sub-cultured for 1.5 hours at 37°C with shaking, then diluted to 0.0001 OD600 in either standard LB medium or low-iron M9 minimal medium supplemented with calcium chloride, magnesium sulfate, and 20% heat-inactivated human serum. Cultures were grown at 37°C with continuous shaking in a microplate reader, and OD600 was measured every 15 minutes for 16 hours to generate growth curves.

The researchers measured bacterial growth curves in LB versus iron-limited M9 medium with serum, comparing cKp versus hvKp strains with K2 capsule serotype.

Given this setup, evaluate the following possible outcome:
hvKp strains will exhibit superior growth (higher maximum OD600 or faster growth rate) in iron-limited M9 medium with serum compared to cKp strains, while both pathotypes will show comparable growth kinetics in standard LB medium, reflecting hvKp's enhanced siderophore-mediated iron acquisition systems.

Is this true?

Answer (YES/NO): NO